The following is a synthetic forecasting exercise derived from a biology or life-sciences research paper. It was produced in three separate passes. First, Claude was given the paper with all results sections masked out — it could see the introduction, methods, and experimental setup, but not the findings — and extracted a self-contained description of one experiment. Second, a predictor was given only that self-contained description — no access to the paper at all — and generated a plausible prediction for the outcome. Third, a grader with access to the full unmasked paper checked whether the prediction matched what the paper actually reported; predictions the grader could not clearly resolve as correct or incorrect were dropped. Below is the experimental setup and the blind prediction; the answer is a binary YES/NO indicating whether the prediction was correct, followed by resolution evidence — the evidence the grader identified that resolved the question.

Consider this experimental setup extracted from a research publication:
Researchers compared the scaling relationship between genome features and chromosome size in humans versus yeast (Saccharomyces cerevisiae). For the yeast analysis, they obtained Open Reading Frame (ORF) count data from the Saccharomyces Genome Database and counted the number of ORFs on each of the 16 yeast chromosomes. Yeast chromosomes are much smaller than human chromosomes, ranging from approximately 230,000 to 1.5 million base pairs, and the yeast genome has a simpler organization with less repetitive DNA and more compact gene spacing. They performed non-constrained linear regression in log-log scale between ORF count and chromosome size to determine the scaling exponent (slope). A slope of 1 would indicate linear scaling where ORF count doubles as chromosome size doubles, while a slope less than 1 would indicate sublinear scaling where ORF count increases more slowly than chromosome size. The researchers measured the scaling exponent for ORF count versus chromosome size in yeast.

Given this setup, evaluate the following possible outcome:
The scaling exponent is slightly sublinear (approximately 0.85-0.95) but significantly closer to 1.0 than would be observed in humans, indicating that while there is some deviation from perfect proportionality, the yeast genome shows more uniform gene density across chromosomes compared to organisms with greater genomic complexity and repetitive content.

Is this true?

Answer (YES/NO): NO